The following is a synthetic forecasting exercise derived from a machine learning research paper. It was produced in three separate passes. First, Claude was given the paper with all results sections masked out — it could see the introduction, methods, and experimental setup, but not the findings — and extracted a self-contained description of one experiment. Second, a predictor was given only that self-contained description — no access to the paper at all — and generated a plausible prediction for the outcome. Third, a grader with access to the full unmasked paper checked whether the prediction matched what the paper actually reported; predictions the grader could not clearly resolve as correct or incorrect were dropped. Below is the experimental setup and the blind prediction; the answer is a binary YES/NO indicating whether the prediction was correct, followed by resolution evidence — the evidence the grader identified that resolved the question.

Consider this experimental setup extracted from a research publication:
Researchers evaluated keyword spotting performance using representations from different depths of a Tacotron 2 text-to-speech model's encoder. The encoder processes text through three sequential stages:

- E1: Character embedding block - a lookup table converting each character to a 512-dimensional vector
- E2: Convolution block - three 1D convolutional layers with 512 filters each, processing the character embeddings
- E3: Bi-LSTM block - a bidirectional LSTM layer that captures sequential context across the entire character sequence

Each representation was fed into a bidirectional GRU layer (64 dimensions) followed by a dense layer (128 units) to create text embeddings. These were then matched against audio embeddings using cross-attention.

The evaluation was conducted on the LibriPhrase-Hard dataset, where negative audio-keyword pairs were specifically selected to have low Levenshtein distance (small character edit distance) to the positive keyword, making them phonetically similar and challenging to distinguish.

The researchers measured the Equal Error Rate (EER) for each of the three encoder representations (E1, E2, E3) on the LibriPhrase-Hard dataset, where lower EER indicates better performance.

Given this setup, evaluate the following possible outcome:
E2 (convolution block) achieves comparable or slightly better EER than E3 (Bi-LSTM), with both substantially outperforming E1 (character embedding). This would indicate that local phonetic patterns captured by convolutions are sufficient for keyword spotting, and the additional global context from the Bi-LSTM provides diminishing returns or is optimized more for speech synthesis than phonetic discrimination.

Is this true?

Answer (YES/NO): NO